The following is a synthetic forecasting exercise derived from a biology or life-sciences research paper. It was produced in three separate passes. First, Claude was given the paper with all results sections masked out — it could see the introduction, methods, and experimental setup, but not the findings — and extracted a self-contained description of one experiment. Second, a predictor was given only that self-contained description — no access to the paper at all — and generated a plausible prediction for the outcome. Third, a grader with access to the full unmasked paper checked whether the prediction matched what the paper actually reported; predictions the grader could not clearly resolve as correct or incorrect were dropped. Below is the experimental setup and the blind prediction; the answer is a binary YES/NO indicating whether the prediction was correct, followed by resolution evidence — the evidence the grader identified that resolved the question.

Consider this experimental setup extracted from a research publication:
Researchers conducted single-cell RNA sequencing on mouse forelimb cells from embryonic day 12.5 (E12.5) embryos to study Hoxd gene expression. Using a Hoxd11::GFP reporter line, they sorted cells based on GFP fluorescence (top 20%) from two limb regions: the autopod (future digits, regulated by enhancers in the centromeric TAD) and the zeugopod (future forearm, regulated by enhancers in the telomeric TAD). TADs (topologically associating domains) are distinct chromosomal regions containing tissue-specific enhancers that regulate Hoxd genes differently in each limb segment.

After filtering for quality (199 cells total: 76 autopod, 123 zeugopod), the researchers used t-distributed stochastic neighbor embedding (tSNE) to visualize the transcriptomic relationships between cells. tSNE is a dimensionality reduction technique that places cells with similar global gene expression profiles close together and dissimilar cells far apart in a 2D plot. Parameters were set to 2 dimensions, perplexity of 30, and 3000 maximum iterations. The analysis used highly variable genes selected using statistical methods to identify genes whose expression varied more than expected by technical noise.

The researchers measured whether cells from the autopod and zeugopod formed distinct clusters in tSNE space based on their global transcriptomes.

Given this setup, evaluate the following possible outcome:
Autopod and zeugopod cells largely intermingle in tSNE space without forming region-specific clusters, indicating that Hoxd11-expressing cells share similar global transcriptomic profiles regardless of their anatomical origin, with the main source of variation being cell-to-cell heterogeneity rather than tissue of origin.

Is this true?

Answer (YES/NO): NO